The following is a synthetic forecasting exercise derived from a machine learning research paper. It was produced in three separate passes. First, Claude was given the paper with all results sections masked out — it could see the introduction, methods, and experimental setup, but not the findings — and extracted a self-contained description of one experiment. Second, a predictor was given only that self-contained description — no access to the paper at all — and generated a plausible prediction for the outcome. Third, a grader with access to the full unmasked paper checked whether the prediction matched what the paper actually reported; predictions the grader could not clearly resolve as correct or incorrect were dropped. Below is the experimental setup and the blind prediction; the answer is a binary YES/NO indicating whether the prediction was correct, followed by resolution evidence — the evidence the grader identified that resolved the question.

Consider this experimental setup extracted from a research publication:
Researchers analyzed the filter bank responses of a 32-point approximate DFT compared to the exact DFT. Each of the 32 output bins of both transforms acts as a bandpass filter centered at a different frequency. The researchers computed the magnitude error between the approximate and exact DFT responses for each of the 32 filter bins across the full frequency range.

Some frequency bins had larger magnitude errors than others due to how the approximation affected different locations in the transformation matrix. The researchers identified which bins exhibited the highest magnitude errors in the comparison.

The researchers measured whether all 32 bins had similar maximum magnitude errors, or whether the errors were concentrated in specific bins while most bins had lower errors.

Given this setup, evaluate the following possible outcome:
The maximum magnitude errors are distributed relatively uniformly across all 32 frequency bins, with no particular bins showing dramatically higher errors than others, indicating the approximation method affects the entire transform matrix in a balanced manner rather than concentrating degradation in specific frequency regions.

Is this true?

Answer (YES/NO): NO